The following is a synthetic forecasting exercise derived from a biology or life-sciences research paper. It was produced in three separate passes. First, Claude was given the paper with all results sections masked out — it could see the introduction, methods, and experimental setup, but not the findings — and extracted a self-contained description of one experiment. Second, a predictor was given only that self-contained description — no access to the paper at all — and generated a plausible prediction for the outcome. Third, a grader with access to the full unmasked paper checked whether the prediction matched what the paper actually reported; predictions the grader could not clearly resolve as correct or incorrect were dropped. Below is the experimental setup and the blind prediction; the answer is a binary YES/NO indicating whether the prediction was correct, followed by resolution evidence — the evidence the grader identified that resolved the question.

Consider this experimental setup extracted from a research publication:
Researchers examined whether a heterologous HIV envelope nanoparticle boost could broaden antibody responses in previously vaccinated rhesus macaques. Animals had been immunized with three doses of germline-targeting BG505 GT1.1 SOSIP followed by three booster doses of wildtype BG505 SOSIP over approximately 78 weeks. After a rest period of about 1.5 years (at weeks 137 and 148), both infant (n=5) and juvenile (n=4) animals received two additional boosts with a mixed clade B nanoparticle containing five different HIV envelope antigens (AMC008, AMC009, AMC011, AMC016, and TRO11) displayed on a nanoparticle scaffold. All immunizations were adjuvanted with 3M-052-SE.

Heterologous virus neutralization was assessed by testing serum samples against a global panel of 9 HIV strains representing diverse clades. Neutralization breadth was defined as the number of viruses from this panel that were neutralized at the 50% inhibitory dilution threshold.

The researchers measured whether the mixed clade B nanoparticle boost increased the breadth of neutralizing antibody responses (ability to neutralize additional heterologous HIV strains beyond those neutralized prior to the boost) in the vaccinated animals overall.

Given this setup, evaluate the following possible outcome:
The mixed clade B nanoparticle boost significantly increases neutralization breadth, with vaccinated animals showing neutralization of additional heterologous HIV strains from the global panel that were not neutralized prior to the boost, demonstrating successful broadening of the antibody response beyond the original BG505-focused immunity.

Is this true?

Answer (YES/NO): NO